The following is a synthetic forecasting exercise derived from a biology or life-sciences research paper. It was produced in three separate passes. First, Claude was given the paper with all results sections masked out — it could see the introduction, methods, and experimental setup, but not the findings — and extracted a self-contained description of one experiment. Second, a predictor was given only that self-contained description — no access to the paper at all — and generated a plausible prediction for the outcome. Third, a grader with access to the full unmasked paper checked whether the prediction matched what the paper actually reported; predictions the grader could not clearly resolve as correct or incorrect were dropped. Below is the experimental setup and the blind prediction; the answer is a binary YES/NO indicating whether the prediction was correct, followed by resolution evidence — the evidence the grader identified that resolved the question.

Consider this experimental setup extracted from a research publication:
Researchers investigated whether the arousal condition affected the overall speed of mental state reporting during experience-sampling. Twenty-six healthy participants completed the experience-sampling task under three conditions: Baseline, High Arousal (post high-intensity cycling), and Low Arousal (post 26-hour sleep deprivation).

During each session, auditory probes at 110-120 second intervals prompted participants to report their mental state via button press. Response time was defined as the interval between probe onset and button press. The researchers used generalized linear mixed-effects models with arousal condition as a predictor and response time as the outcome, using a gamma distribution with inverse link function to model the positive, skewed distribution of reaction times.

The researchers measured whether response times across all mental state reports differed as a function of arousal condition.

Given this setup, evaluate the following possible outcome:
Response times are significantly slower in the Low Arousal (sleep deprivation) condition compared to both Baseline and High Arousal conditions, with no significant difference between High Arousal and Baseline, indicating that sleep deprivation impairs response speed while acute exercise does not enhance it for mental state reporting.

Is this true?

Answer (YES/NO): NO